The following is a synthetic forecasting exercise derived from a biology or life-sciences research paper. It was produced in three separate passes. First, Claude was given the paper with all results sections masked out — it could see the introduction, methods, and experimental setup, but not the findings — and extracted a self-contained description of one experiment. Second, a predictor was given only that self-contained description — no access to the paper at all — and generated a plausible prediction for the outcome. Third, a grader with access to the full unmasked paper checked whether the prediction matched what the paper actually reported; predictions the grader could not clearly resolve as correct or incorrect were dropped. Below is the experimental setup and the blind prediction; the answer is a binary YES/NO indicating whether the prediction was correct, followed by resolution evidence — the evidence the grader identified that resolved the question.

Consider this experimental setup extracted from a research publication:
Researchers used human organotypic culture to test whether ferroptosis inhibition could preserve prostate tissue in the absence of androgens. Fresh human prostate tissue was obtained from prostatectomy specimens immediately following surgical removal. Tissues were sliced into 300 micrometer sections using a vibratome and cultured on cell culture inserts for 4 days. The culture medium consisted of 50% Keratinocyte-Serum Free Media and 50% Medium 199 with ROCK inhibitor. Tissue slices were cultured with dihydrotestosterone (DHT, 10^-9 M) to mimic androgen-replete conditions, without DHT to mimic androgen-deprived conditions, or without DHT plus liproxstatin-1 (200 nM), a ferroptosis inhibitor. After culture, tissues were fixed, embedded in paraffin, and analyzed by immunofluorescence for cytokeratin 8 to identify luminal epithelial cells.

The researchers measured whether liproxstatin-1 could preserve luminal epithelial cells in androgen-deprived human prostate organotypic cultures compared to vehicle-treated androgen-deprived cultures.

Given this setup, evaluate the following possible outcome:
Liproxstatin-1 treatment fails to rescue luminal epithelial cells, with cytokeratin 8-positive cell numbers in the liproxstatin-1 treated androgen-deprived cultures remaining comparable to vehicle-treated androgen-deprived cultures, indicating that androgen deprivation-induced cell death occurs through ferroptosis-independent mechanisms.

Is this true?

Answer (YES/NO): NO